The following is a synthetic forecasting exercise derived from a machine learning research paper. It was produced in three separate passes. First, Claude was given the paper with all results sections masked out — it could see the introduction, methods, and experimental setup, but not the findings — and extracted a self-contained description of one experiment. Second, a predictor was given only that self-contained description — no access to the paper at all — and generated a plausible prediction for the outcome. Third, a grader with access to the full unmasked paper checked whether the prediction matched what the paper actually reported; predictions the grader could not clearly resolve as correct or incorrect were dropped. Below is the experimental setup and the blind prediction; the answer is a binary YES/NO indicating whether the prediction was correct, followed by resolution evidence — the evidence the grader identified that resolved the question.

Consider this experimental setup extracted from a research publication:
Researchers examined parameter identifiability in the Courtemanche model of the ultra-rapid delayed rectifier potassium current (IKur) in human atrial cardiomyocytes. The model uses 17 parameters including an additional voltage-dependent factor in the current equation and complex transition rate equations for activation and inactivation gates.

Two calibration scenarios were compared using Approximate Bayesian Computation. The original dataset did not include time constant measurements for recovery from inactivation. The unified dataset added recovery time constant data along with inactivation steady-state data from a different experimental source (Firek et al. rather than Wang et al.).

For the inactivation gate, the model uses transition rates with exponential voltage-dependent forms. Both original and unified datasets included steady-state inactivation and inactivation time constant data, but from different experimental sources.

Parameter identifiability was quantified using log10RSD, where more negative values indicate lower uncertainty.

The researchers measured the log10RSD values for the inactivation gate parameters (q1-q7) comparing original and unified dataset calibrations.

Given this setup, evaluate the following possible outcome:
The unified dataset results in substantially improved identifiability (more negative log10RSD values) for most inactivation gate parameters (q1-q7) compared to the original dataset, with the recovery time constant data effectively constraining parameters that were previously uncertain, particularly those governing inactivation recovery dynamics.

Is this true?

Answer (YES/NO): NO